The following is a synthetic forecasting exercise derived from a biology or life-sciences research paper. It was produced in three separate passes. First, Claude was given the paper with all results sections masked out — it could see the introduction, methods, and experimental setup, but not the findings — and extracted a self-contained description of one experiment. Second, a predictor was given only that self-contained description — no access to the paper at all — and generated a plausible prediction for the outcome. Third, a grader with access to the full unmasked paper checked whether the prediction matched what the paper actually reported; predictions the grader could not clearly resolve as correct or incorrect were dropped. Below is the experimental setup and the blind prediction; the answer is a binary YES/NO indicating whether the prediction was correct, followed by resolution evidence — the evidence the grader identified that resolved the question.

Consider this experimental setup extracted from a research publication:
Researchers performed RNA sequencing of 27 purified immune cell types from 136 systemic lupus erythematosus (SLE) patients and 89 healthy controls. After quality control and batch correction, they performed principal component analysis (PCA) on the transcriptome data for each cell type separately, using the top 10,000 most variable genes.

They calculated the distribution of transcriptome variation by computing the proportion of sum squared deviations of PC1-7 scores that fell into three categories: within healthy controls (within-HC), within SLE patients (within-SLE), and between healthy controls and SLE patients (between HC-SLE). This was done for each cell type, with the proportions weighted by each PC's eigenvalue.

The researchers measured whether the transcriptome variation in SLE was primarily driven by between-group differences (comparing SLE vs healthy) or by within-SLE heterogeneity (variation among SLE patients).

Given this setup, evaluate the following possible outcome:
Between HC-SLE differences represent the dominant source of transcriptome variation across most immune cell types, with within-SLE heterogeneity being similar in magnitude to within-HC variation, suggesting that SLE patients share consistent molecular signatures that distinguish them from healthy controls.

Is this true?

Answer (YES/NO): NO